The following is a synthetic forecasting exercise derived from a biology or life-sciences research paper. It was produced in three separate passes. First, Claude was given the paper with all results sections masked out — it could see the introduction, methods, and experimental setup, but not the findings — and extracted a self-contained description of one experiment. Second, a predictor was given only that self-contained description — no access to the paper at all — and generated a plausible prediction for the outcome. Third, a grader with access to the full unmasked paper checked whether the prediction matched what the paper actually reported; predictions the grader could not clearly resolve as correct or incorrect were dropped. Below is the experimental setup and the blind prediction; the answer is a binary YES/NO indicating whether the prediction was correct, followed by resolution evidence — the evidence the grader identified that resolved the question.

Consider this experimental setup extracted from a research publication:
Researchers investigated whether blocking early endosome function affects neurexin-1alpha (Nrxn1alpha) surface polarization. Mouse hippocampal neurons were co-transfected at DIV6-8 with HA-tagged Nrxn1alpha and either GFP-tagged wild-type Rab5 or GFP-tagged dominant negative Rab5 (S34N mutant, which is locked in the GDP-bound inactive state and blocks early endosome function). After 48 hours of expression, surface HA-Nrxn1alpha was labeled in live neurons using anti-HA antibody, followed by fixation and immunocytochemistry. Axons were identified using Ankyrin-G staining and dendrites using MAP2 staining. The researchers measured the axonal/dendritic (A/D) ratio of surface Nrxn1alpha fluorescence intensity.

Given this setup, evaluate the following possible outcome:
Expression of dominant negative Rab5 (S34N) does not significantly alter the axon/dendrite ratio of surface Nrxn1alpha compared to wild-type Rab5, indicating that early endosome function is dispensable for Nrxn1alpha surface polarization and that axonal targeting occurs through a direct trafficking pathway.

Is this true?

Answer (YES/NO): NO